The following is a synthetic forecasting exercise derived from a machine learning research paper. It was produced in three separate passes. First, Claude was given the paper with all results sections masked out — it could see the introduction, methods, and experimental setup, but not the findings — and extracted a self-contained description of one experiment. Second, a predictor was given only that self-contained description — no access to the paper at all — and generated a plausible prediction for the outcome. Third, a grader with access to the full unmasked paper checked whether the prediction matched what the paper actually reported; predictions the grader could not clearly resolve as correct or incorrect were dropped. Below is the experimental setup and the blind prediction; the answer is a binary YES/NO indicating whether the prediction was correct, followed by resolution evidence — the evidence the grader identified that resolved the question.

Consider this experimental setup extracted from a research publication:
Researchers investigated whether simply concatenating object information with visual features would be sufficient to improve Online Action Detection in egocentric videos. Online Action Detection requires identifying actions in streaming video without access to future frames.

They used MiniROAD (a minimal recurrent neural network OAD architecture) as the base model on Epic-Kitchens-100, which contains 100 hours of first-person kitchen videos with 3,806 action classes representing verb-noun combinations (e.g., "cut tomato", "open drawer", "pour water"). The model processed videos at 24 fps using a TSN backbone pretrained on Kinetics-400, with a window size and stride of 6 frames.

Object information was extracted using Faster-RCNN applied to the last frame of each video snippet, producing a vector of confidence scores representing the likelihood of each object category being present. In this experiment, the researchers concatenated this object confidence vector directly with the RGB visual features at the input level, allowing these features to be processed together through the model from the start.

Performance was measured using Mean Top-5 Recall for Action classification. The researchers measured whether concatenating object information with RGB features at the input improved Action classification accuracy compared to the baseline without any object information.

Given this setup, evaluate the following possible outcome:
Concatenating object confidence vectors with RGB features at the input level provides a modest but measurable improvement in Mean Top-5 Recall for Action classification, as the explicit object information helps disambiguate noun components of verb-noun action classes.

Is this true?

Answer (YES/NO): NO